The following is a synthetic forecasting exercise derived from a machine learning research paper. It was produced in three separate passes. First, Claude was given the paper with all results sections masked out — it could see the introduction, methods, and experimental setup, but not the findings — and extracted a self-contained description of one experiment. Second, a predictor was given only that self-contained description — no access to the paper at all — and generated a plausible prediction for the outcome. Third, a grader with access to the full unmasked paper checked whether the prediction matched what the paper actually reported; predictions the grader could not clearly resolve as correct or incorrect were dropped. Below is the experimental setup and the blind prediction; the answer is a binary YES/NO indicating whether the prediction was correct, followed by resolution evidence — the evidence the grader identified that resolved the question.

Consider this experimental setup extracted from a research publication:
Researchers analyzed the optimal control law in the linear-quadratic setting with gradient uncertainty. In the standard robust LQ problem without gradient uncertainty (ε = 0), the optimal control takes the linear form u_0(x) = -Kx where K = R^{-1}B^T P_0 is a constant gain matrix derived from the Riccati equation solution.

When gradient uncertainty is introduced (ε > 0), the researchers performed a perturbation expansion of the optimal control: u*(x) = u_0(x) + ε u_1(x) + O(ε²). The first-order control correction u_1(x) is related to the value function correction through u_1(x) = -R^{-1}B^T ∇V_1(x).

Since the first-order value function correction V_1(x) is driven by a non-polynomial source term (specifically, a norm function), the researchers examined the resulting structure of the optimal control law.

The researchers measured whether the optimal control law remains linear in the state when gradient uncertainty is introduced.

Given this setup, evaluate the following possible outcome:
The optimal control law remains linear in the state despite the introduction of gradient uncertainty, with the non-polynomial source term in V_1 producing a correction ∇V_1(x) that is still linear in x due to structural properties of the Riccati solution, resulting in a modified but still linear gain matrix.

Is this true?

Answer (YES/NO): NO